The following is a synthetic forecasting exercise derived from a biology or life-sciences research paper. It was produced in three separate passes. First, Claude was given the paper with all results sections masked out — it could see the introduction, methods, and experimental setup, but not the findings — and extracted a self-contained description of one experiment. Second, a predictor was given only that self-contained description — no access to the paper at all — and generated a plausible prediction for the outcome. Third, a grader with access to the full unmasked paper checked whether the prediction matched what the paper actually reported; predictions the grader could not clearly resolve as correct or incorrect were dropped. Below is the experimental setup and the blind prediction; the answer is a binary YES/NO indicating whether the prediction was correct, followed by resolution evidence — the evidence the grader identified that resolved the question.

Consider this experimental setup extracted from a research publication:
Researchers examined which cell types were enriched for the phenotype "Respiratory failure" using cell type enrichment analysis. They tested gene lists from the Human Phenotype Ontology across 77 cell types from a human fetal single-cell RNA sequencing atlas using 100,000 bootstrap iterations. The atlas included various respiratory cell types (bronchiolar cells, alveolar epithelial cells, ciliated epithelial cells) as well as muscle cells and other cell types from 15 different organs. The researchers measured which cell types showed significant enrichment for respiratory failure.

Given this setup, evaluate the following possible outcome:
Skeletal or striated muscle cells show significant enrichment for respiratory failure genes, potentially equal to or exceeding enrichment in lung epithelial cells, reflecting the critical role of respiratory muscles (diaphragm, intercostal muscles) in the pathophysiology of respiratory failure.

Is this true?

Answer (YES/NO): YES